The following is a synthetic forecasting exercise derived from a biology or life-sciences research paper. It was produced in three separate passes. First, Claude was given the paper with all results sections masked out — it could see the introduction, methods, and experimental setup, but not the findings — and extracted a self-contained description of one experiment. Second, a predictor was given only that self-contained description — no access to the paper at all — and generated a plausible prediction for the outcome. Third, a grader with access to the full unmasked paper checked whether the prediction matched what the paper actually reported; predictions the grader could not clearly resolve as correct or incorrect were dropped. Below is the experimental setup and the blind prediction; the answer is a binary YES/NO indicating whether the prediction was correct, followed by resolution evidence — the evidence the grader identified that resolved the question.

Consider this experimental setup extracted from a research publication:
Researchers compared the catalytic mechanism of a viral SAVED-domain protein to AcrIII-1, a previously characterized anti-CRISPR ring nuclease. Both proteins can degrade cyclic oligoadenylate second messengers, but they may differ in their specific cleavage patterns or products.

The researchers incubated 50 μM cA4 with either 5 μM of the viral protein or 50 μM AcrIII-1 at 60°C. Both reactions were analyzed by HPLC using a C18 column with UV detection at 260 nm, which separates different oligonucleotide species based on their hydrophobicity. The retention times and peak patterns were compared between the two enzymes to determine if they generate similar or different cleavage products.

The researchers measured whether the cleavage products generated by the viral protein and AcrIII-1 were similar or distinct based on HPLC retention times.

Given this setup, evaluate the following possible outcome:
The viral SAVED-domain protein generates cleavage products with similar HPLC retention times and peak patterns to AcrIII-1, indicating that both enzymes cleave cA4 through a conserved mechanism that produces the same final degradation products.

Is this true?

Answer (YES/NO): NO